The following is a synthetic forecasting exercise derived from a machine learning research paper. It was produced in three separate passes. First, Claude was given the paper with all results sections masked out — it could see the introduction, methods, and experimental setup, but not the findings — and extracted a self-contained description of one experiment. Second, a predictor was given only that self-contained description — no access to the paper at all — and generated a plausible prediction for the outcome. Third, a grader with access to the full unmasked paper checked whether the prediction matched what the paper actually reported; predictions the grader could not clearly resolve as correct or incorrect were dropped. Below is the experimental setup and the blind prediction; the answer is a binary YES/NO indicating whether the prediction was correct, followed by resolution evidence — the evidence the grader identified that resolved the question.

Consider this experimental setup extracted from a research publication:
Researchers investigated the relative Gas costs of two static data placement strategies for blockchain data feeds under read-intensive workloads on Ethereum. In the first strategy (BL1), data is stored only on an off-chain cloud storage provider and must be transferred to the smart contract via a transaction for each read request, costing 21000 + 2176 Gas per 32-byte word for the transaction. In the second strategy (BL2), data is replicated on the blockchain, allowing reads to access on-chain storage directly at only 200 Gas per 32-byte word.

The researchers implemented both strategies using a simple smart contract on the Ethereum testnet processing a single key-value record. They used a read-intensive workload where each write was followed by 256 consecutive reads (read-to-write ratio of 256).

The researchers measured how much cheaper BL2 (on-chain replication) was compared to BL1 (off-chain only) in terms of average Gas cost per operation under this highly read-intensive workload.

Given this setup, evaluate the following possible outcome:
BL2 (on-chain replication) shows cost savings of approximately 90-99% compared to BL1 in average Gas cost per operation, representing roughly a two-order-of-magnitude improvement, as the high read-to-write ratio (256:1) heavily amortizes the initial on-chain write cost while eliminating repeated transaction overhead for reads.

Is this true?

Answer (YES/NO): NO